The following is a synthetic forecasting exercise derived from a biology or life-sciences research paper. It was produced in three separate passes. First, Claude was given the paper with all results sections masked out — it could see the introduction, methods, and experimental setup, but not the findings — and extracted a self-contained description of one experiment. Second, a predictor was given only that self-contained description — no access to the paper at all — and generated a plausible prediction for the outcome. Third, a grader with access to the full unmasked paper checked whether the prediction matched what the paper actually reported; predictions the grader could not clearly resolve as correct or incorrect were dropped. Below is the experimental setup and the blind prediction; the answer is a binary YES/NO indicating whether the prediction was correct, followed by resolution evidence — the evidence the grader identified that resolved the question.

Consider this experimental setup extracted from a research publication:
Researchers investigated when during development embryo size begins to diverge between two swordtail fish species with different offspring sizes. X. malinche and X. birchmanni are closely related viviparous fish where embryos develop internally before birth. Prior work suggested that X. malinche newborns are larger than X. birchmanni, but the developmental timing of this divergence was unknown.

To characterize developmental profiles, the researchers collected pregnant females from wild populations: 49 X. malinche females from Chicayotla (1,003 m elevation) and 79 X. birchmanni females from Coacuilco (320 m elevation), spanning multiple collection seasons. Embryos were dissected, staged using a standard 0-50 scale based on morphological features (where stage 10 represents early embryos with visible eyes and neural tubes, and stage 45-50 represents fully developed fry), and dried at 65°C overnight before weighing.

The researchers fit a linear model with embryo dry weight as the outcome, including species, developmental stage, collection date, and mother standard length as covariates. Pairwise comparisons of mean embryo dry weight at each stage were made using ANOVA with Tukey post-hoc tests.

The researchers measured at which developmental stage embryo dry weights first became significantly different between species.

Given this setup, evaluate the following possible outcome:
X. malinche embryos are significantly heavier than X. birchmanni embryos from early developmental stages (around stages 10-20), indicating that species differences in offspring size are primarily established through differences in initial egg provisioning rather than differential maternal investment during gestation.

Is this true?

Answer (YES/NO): NO